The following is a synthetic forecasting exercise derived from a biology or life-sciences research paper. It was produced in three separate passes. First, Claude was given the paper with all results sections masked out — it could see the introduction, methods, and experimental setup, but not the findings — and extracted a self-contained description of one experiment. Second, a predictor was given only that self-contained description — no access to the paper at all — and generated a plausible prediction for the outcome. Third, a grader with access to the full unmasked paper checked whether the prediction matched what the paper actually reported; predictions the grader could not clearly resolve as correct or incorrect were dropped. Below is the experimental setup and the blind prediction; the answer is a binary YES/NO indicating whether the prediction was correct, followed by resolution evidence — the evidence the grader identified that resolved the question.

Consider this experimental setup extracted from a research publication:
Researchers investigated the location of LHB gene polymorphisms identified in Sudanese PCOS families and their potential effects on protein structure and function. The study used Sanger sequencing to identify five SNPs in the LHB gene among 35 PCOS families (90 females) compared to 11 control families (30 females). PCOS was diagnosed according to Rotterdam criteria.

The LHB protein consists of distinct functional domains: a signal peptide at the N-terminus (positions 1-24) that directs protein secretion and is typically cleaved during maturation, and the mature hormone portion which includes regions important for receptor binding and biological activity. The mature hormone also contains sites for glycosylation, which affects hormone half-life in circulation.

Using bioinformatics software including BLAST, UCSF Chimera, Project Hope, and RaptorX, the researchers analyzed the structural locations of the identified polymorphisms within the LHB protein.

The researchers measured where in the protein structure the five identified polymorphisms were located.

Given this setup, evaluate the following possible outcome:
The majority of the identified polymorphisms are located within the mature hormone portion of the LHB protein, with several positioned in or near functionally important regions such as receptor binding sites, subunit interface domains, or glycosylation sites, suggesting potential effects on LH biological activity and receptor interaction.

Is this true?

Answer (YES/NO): YES